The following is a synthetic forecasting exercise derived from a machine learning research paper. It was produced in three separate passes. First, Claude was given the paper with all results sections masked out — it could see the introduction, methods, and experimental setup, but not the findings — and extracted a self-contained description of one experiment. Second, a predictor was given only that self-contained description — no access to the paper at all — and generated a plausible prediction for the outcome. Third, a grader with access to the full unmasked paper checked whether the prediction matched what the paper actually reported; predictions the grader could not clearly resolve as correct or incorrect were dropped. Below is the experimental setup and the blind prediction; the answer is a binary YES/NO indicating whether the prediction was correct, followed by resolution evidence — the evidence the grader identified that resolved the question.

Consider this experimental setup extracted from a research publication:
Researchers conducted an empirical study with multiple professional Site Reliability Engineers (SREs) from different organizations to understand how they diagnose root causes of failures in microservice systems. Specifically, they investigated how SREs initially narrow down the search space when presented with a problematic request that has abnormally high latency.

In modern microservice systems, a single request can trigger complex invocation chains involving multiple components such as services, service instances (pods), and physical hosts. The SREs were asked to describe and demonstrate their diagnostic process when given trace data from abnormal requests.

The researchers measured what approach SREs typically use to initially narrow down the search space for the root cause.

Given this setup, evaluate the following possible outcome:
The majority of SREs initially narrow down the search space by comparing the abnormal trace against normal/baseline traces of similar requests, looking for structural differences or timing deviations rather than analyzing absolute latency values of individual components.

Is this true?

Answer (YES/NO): NO